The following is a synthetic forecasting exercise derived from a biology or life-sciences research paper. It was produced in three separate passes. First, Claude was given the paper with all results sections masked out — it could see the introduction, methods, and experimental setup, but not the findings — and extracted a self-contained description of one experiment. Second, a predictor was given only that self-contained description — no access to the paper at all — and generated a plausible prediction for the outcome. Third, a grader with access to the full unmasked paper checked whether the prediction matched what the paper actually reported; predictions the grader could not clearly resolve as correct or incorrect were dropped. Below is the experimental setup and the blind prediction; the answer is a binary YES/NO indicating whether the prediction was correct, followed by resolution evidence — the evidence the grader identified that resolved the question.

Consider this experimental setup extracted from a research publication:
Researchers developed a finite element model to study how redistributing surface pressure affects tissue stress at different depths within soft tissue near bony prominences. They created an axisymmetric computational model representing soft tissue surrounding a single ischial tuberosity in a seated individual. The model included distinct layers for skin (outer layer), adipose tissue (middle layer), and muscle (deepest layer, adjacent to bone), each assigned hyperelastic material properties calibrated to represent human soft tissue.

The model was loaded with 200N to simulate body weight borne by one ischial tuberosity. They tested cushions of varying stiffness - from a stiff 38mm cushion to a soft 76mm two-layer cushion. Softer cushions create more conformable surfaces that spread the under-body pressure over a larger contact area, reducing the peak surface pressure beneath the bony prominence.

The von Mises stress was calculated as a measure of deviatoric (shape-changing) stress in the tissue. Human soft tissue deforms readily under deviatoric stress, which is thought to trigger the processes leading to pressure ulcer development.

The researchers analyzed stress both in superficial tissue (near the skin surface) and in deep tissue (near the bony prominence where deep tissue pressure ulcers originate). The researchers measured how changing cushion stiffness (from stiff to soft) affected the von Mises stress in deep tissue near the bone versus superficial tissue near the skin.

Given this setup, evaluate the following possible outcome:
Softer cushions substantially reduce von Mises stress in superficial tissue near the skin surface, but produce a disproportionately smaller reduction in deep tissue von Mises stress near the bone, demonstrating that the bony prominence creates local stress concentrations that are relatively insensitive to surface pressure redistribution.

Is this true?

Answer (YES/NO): NO